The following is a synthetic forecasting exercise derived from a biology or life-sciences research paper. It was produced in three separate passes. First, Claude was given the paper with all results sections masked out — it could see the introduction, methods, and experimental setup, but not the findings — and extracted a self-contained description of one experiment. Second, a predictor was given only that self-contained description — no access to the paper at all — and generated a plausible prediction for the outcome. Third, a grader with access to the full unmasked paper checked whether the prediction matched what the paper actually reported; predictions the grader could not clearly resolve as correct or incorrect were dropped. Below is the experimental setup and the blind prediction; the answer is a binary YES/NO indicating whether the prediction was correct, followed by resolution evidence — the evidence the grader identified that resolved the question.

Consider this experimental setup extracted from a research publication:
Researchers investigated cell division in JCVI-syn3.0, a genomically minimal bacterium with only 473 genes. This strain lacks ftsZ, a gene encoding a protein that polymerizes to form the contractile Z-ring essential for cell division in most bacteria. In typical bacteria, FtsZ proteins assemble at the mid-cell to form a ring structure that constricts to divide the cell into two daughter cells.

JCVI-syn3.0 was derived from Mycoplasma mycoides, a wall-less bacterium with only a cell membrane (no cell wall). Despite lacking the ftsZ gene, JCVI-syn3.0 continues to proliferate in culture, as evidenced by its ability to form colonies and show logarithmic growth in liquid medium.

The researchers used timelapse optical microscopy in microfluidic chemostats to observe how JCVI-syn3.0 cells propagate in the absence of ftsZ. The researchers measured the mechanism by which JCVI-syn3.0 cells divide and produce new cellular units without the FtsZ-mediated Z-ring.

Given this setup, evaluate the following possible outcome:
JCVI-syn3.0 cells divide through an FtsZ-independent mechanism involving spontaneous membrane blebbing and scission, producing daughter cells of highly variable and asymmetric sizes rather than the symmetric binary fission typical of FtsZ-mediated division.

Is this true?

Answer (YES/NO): NO